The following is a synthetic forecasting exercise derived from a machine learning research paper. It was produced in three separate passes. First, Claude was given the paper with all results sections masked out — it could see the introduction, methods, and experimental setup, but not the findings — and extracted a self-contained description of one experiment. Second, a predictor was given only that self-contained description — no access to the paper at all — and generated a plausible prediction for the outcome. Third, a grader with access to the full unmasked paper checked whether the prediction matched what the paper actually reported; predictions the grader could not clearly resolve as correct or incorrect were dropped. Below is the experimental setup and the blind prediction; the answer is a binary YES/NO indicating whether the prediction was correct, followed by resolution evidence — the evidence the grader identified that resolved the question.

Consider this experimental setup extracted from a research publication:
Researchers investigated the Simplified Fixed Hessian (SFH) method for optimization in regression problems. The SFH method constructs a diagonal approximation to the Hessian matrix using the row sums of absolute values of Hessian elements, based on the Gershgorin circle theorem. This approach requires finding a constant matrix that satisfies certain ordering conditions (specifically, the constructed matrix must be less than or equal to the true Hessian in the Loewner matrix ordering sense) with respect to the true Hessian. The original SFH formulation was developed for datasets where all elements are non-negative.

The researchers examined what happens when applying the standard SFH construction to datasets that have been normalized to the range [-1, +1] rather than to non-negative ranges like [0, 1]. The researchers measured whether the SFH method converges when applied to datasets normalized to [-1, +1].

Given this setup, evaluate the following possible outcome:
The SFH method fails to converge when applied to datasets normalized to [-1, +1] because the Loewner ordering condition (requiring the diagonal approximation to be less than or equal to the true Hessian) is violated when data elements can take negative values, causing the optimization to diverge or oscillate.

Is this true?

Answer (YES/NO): NO